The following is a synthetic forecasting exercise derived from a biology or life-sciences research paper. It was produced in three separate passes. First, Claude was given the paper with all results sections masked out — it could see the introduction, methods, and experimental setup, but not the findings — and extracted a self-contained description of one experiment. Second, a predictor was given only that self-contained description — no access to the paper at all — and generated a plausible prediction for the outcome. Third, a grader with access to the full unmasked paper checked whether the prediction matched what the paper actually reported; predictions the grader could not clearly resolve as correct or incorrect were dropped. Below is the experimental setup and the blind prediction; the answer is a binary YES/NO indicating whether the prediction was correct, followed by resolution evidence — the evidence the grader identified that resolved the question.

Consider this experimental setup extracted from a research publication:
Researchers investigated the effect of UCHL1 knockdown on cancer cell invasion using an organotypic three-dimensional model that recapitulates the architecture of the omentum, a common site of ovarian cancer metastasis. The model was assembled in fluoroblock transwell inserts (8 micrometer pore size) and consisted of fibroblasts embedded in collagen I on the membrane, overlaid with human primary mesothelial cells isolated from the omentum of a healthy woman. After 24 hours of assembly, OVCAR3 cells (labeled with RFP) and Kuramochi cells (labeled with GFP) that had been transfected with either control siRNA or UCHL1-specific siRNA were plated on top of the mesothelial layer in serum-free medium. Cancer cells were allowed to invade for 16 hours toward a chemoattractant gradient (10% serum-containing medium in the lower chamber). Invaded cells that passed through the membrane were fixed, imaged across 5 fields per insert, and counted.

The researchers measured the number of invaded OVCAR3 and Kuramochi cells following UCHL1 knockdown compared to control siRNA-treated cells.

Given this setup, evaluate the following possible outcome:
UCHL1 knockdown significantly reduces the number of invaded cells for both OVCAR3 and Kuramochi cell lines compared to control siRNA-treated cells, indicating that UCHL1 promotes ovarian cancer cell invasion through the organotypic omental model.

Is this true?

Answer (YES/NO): YES